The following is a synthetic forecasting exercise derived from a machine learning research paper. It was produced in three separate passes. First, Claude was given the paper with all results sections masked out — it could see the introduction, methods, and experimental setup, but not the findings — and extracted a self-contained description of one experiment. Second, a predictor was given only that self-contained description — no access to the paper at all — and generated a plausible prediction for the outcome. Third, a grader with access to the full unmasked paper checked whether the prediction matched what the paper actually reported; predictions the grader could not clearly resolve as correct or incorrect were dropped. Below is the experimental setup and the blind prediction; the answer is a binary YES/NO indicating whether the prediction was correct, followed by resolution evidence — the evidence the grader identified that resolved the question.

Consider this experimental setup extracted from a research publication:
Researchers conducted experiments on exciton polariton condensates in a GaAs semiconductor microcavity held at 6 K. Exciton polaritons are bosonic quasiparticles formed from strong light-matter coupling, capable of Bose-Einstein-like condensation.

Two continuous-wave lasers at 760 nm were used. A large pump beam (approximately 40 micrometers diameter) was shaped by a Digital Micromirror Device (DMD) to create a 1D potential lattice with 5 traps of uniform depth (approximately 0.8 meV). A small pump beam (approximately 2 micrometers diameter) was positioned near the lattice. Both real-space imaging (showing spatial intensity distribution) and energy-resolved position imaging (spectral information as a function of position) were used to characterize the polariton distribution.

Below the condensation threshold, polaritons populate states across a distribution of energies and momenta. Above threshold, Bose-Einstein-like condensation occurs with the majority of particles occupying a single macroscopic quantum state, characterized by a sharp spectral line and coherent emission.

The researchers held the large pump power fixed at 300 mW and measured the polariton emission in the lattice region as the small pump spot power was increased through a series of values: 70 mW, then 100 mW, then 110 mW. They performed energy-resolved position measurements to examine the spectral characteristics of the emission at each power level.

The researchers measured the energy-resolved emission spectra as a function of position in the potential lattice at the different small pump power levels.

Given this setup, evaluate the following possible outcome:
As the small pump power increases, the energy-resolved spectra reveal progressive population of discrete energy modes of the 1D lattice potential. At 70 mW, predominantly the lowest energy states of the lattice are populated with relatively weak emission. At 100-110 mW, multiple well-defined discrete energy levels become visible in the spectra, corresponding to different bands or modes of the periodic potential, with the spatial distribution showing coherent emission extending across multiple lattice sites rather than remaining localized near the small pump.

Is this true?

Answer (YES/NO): NO